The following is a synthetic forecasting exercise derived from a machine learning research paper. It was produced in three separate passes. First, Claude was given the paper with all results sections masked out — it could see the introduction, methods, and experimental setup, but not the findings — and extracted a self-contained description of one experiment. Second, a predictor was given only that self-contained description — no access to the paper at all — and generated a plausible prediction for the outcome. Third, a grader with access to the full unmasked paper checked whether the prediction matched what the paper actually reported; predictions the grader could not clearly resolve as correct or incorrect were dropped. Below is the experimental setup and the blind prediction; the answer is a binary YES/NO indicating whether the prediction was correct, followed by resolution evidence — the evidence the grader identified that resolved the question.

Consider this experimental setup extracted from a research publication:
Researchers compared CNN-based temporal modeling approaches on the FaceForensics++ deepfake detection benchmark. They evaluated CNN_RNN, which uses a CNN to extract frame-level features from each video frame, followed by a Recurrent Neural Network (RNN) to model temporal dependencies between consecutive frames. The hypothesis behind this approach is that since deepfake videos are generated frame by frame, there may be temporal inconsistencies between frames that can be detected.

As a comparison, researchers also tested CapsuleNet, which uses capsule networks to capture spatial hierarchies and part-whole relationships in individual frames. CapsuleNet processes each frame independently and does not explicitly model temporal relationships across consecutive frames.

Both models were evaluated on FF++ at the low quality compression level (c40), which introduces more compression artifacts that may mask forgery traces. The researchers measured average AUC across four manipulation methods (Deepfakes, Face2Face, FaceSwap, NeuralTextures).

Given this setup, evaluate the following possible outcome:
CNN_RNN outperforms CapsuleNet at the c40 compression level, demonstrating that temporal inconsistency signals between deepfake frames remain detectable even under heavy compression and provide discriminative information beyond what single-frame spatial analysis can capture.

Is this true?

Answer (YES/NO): NO